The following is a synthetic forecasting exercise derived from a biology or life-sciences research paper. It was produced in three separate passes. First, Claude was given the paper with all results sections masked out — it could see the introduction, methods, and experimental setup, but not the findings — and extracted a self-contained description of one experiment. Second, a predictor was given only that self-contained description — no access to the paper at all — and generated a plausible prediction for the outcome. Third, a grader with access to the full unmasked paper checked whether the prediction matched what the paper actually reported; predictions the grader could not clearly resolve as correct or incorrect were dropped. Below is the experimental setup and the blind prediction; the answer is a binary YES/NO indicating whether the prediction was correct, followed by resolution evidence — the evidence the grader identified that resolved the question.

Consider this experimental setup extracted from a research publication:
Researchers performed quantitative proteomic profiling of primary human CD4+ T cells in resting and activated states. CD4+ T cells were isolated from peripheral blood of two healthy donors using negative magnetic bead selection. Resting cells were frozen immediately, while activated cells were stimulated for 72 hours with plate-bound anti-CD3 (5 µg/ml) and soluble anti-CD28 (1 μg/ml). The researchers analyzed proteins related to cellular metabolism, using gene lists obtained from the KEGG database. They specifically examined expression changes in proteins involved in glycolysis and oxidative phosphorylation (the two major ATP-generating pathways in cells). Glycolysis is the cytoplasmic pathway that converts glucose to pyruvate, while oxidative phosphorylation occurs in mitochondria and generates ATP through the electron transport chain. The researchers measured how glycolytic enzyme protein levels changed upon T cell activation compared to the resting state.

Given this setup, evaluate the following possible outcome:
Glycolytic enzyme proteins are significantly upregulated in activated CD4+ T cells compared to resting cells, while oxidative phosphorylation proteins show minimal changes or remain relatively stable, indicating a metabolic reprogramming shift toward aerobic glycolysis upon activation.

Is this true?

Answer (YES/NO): NO